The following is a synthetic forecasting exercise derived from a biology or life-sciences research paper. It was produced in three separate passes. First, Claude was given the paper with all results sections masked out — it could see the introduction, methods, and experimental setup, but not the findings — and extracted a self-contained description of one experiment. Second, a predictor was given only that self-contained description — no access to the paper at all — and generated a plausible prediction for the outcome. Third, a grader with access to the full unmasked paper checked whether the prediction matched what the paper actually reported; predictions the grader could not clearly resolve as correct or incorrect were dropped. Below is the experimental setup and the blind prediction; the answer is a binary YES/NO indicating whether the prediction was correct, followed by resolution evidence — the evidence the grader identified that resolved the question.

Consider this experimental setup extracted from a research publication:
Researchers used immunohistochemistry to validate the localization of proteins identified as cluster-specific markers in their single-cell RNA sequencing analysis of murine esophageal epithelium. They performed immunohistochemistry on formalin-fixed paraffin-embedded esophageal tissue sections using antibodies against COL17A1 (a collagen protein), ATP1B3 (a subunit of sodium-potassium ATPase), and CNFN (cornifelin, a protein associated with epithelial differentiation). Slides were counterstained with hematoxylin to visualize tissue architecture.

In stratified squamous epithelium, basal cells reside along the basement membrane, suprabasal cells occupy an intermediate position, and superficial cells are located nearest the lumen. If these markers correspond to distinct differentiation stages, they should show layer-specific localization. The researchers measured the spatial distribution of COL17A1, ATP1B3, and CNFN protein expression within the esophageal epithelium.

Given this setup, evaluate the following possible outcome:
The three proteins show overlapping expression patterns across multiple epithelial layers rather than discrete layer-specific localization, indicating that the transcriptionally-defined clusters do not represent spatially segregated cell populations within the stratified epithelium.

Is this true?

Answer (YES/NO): NO